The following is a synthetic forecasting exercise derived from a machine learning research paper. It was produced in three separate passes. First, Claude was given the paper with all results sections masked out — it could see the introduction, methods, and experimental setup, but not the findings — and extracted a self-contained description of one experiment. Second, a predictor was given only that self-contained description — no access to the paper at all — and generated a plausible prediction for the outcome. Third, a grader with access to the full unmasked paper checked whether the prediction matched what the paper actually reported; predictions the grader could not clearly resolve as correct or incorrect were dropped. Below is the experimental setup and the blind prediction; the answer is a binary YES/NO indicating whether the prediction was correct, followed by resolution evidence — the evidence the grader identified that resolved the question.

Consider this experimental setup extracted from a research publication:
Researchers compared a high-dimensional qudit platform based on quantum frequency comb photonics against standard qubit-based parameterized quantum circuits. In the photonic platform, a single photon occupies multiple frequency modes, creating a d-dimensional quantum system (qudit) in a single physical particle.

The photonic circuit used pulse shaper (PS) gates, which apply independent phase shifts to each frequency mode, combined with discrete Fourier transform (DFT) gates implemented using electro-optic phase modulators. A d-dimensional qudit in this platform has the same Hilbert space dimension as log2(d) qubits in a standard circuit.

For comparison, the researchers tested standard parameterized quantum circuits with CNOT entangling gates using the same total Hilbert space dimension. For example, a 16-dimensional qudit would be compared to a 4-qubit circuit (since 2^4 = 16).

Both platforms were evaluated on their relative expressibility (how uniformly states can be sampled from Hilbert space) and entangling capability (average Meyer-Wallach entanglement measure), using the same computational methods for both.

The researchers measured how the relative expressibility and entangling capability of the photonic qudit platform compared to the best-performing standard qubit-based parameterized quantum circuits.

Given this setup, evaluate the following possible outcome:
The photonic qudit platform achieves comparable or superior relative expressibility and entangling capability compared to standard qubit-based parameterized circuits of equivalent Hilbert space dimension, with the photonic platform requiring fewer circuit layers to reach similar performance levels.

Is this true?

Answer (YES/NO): YES